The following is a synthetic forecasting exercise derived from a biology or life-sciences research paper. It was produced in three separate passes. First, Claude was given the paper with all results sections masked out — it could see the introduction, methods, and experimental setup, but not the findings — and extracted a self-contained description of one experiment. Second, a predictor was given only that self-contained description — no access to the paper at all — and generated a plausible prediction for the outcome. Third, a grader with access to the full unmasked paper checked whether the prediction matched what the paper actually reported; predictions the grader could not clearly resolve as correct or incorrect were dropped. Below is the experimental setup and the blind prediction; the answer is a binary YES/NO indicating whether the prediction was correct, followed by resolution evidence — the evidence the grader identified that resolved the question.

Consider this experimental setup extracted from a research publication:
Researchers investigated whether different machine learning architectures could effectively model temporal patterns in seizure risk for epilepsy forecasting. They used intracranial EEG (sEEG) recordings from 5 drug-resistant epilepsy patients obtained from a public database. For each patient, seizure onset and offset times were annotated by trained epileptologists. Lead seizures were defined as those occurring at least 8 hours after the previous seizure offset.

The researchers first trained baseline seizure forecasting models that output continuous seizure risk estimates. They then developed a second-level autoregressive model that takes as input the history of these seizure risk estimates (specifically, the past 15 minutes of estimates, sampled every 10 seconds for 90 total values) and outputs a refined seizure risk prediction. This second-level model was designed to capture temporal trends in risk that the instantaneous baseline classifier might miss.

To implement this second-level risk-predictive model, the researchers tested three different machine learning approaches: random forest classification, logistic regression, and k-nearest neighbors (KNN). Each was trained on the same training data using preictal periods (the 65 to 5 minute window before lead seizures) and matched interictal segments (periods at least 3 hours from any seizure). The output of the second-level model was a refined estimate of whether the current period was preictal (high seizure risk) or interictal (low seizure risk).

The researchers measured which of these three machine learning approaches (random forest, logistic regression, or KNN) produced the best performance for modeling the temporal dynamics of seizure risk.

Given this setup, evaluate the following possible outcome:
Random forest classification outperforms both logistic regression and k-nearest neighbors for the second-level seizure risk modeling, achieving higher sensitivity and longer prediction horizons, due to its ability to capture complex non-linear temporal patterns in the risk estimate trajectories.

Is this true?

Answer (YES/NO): NO